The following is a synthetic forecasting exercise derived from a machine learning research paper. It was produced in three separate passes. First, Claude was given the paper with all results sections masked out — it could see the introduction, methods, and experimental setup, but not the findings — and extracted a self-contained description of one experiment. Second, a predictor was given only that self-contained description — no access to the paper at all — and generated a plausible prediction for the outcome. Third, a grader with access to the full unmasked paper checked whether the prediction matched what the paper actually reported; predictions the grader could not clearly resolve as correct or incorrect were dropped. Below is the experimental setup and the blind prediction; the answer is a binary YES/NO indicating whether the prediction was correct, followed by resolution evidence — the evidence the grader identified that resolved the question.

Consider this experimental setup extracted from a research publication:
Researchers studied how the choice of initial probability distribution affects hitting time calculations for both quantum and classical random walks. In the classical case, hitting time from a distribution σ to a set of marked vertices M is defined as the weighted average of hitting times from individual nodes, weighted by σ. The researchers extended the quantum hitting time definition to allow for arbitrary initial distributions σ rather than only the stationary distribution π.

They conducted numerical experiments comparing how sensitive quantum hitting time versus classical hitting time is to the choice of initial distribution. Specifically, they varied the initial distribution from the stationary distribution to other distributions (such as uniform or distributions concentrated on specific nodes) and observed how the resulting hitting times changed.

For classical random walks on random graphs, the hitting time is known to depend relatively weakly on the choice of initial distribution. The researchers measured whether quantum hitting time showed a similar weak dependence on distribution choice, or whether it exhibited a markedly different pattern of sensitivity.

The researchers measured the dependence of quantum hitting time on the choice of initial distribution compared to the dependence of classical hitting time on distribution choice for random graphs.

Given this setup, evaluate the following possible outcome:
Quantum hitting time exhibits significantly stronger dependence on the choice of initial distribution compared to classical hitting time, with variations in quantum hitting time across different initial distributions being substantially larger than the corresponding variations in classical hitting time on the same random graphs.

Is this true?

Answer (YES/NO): YES